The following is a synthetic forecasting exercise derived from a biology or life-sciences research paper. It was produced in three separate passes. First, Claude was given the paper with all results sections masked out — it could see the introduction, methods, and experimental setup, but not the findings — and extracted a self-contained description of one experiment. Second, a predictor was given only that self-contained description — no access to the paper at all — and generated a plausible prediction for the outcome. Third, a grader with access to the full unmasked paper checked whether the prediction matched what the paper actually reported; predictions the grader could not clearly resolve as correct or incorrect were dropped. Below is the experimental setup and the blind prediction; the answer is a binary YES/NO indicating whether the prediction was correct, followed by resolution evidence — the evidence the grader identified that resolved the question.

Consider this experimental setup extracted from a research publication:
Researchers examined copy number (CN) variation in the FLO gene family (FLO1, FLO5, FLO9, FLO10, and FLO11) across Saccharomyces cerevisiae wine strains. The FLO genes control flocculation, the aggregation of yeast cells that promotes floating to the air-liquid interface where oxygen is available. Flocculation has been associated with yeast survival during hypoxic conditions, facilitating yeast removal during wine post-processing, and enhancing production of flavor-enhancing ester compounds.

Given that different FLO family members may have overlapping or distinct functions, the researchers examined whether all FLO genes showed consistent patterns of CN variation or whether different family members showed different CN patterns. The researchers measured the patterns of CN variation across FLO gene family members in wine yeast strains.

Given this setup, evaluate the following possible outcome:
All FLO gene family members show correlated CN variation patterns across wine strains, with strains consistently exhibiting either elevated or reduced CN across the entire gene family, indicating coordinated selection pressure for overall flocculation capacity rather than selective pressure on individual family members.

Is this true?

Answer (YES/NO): NO